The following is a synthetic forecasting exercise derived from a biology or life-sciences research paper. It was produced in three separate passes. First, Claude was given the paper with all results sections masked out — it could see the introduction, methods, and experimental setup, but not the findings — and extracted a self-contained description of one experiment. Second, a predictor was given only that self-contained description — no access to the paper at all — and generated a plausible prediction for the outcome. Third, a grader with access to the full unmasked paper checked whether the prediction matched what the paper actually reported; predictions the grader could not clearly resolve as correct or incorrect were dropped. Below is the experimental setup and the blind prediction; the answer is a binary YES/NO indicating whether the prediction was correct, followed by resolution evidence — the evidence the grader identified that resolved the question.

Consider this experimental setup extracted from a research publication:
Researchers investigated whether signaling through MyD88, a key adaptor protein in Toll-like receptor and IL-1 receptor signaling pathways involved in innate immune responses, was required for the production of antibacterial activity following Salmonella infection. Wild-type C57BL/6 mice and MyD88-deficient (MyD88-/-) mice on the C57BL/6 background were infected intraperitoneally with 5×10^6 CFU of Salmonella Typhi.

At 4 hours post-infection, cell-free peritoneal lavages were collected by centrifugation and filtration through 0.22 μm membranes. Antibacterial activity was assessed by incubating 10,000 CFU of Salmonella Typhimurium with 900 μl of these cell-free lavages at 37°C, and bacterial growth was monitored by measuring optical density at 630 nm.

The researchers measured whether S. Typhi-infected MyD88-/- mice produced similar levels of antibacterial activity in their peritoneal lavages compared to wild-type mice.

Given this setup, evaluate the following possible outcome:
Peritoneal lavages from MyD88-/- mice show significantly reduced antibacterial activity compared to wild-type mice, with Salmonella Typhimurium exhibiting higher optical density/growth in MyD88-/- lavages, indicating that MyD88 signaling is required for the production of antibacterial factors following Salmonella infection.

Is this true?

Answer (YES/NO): NO